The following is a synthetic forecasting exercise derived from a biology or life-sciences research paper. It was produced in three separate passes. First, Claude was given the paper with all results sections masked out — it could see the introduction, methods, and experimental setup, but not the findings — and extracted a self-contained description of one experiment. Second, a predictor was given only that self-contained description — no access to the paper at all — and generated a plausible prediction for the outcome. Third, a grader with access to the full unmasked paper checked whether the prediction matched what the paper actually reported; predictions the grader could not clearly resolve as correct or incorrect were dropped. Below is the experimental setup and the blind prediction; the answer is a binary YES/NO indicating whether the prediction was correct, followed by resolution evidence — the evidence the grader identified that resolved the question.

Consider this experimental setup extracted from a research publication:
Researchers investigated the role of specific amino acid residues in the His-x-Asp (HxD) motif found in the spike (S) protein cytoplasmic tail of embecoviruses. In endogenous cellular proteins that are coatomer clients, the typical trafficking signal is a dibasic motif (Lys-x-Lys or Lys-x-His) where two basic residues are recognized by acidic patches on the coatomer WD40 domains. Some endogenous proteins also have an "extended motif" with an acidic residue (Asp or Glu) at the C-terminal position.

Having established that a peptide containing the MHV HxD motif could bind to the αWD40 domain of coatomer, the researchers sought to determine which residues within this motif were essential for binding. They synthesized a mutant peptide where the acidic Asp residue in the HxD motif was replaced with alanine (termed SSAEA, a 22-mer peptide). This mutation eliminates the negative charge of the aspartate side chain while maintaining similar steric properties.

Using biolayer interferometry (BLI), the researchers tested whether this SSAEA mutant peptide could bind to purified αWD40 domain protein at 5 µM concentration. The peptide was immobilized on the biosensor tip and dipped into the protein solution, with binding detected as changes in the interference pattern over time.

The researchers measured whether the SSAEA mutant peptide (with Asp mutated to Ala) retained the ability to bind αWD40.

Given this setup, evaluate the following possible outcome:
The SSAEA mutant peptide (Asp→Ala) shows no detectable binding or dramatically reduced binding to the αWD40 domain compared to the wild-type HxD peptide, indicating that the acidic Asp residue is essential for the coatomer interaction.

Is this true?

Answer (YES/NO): YES